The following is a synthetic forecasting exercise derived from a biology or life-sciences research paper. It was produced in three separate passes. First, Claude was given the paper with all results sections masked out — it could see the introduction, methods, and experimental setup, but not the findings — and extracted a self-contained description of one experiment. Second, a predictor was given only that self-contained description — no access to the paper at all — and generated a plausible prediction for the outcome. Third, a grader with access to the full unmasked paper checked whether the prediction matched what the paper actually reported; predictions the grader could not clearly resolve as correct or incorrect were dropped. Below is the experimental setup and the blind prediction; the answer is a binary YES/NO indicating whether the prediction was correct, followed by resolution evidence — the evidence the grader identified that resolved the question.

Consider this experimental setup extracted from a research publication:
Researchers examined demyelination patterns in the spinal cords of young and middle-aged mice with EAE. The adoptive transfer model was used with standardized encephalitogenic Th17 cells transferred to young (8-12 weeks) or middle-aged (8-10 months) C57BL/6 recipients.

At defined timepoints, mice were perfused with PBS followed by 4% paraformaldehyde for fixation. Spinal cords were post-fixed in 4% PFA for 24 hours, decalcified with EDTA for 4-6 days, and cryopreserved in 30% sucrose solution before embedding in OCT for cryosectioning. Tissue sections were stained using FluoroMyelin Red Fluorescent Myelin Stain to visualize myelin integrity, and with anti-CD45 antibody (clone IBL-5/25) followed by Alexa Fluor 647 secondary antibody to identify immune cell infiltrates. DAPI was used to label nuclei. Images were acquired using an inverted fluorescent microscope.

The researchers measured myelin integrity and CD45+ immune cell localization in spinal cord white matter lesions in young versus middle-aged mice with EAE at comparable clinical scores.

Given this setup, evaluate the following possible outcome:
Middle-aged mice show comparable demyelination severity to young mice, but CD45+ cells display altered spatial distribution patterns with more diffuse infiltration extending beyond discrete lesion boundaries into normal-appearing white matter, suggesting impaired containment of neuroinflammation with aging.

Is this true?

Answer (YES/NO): NO